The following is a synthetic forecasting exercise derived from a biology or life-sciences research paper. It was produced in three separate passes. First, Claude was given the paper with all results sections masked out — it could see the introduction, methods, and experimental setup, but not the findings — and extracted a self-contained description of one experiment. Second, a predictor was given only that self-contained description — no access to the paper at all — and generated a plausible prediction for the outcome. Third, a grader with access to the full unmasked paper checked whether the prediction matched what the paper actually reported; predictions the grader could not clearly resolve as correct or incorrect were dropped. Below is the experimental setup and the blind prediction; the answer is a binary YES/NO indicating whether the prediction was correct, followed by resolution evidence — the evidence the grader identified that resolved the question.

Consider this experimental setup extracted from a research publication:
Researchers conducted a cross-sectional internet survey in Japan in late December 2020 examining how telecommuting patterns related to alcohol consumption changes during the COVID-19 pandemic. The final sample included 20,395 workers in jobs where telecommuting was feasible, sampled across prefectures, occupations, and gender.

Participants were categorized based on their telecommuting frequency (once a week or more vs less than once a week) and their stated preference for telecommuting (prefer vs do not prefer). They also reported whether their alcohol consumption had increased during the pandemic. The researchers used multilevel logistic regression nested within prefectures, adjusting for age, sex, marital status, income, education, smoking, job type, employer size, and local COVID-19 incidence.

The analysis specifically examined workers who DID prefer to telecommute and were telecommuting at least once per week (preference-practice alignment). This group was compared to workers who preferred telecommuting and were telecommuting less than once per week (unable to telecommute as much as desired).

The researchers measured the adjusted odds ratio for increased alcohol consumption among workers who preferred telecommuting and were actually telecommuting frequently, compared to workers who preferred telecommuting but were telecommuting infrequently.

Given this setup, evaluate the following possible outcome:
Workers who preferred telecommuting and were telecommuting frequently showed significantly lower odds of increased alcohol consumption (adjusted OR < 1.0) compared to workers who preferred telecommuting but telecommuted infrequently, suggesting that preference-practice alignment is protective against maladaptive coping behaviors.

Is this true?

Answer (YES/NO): NO